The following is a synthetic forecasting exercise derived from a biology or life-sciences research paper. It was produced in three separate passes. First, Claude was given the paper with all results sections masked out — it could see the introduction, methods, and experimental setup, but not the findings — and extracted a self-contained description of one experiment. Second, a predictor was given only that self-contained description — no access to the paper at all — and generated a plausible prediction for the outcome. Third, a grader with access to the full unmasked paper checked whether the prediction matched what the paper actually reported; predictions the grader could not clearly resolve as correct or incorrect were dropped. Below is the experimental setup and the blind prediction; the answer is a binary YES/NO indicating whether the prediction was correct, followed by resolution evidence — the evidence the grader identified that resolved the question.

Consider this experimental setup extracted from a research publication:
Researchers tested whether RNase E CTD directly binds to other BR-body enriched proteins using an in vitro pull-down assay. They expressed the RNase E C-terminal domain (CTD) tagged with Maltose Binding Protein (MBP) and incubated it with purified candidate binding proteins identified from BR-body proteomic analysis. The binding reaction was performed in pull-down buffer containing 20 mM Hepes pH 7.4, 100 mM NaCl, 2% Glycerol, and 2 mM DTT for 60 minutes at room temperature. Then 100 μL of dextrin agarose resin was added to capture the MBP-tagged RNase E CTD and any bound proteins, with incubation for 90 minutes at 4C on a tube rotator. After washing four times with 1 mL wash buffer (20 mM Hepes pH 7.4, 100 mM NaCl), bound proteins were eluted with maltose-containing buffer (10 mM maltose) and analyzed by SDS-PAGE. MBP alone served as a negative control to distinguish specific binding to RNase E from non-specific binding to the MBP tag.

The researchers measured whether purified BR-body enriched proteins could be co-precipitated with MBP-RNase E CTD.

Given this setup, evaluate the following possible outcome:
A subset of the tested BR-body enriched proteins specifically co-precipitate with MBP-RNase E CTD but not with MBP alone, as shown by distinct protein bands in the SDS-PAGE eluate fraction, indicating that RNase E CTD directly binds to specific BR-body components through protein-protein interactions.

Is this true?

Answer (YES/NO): YES